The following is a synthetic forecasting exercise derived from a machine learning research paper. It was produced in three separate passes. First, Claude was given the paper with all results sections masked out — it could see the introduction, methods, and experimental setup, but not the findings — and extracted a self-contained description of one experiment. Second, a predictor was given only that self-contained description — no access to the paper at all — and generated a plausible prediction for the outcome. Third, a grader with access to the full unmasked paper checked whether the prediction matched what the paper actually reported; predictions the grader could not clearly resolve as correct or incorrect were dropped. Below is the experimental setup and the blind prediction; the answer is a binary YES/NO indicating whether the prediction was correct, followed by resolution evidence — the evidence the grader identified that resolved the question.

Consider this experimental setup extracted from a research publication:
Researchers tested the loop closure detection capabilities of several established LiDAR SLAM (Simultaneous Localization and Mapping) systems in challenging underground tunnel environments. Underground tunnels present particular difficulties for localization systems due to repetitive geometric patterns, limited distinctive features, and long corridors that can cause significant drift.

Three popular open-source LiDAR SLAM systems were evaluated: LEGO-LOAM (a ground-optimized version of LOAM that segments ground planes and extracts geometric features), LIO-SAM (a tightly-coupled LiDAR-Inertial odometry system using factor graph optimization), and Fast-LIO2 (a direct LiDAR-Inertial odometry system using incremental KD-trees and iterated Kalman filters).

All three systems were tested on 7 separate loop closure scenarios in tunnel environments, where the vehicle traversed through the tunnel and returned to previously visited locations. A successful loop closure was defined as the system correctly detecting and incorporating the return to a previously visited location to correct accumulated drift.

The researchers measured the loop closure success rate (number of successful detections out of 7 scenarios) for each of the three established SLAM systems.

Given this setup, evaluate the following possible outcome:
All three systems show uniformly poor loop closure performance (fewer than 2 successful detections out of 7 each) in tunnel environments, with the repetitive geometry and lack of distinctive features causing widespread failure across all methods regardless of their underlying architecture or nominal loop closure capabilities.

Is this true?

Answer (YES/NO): NO